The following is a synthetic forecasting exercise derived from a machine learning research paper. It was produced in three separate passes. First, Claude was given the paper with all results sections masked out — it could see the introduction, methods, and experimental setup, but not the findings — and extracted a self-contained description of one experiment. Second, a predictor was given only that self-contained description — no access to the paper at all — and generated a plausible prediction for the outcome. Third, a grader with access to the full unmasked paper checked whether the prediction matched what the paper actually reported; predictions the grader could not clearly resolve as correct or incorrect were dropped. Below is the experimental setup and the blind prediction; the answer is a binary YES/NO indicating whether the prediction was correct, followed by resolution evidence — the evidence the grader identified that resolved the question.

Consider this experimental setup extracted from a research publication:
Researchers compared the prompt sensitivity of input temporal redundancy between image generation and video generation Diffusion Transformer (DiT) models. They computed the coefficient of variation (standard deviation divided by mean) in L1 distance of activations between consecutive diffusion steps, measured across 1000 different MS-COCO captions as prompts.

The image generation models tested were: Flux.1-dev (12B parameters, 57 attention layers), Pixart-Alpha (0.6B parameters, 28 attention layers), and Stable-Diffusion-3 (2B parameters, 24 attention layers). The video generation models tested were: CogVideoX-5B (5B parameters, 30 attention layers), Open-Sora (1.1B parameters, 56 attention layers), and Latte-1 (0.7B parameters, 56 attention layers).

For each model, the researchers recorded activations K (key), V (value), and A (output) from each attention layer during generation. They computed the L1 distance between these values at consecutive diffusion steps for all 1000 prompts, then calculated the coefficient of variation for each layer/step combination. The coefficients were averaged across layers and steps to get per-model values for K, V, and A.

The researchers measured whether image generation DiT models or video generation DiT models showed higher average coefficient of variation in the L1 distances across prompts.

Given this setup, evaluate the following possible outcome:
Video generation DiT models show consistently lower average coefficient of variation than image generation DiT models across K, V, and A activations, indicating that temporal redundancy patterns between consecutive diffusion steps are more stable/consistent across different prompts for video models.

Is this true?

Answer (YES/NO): NO